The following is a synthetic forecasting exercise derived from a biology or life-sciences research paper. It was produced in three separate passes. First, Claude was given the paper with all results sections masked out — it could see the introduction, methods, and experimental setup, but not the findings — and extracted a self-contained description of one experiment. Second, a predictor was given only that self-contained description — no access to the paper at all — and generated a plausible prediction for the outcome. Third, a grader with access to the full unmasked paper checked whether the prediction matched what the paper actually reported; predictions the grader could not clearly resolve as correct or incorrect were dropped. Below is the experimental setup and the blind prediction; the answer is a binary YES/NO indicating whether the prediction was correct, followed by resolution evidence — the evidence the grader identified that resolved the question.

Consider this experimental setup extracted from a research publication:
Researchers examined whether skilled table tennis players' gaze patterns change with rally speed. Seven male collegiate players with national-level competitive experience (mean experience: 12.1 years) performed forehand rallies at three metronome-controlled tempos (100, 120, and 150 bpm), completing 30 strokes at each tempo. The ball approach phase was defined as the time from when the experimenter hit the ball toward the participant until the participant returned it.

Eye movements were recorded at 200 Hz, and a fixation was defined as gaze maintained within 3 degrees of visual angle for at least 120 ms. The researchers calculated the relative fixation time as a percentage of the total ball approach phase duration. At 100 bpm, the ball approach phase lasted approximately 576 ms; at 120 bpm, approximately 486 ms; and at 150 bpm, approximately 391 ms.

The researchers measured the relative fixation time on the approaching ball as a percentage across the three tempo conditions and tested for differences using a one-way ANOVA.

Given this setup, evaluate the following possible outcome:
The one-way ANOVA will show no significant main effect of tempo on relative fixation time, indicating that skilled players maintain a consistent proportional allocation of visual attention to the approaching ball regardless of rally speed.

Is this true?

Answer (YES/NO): YES